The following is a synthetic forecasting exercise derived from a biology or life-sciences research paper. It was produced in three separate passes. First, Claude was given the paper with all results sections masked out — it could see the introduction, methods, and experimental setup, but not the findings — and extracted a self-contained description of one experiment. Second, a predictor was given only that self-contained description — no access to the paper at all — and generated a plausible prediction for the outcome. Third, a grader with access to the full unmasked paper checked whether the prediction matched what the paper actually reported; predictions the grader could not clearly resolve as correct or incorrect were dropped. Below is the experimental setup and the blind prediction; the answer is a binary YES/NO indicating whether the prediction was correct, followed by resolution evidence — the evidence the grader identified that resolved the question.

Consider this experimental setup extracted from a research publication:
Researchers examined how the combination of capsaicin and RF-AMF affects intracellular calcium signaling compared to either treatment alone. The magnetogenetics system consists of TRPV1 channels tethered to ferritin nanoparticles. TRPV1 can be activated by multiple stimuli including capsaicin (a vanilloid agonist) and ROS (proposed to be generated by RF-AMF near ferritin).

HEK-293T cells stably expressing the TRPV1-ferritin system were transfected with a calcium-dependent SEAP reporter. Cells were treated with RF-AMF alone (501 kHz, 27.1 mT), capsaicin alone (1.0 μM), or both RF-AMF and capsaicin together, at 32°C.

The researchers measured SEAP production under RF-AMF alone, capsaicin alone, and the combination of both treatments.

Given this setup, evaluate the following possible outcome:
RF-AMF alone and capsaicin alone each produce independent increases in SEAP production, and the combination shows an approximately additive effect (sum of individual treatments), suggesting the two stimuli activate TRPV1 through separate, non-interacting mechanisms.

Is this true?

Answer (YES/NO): NO